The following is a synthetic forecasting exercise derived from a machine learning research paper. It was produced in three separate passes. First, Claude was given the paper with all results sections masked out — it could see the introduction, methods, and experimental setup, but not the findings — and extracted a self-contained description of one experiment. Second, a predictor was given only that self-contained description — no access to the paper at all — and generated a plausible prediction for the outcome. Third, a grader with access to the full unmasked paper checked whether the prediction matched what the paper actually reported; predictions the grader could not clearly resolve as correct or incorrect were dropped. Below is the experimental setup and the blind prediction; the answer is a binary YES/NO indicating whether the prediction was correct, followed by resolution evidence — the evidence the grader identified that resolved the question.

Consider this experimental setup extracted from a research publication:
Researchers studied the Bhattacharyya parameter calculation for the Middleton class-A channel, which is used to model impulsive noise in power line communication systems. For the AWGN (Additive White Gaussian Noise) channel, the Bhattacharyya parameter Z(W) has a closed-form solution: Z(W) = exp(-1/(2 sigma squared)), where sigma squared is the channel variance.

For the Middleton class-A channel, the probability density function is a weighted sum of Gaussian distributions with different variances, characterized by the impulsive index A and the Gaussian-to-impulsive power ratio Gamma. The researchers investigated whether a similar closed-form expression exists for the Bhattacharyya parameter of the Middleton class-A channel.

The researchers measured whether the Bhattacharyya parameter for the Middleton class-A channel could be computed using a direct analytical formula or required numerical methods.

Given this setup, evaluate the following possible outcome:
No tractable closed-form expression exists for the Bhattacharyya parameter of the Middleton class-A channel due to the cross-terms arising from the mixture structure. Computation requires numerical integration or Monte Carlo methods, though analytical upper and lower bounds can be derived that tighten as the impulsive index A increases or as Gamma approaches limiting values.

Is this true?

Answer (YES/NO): NO